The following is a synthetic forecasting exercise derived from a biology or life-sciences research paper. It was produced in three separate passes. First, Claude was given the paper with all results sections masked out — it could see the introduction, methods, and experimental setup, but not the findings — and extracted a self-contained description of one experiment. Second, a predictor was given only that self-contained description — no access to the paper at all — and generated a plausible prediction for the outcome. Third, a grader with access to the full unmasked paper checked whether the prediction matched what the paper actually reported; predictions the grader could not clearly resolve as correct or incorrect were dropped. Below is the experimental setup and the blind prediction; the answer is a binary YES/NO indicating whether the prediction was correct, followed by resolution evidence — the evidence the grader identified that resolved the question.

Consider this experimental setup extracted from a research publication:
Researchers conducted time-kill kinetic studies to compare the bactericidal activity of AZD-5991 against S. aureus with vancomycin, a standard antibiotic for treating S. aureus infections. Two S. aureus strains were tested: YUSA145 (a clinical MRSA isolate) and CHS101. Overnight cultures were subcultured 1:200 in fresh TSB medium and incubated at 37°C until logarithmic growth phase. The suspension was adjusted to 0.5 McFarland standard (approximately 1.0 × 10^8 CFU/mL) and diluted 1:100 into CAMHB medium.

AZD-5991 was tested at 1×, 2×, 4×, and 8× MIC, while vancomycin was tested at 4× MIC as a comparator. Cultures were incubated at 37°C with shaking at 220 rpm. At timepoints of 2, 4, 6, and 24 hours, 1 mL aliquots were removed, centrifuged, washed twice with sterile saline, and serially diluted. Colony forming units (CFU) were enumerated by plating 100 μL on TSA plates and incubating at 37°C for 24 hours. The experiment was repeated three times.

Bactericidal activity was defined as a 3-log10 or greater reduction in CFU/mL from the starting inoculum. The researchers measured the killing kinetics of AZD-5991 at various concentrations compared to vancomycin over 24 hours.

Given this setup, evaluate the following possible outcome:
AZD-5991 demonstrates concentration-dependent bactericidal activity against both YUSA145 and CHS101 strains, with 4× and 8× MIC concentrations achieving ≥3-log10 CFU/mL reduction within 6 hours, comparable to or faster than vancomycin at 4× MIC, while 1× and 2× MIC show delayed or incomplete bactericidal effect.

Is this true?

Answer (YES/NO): NO